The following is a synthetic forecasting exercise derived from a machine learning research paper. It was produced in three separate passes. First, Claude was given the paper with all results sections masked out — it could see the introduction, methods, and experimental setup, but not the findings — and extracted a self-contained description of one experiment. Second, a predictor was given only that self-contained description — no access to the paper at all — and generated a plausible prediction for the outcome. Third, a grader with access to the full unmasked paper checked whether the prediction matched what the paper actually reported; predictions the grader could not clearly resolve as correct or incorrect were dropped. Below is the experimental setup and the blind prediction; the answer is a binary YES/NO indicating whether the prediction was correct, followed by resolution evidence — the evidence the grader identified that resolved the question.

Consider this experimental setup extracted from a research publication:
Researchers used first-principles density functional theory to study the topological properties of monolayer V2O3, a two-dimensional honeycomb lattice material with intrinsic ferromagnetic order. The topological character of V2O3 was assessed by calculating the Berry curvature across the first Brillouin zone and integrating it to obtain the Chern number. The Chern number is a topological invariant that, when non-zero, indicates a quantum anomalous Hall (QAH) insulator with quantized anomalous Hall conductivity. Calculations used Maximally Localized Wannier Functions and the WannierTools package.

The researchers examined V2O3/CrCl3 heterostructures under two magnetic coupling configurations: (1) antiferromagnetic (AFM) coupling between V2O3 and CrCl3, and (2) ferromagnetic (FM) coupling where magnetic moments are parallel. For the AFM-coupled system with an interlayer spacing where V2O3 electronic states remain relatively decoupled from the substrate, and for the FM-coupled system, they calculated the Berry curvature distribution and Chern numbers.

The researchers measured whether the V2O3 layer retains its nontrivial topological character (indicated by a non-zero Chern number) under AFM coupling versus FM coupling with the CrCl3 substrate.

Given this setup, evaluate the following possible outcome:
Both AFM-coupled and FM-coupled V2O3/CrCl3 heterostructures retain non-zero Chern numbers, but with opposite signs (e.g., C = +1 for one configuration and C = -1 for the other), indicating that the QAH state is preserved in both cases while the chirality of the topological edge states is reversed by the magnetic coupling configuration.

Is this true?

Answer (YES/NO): NO